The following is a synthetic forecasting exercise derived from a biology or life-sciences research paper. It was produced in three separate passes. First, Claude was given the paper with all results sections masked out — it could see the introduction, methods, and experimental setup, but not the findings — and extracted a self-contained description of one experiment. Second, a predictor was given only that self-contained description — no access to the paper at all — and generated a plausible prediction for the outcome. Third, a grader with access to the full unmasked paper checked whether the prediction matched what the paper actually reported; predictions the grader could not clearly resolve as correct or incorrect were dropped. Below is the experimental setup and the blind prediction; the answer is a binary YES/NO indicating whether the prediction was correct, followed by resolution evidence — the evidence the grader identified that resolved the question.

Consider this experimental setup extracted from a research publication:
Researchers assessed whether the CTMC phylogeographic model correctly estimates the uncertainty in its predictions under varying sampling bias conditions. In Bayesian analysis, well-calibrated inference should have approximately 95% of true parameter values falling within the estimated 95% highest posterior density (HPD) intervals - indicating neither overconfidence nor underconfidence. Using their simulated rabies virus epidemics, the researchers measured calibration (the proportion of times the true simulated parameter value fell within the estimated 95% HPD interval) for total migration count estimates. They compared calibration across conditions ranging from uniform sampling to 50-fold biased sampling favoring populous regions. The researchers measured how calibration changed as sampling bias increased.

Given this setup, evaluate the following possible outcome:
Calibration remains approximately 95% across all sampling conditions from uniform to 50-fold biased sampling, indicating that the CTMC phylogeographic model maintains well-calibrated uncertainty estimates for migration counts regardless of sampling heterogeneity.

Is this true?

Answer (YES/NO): NO